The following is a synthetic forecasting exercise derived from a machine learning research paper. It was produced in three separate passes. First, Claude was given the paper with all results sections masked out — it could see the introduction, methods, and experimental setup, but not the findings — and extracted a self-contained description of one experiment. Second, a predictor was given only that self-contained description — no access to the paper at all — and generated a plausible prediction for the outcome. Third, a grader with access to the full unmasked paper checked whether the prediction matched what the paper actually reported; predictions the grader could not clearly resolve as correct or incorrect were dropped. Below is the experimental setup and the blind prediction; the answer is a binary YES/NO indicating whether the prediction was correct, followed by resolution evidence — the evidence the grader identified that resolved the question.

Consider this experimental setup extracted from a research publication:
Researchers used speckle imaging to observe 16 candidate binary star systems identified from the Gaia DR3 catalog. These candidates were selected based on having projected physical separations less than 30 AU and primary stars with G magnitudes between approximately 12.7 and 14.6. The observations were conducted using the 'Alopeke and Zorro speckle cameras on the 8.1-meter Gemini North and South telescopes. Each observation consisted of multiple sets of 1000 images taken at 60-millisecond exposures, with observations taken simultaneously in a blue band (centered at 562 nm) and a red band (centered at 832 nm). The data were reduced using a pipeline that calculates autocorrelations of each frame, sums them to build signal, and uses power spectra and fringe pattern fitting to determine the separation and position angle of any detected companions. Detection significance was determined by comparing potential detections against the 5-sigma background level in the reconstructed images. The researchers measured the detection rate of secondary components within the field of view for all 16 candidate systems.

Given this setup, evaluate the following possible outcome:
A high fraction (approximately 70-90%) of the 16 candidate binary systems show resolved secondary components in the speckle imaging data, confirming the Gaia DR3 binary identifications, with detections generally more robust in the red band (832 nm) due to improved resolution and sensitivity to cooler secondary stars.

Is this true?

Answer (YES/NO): NO